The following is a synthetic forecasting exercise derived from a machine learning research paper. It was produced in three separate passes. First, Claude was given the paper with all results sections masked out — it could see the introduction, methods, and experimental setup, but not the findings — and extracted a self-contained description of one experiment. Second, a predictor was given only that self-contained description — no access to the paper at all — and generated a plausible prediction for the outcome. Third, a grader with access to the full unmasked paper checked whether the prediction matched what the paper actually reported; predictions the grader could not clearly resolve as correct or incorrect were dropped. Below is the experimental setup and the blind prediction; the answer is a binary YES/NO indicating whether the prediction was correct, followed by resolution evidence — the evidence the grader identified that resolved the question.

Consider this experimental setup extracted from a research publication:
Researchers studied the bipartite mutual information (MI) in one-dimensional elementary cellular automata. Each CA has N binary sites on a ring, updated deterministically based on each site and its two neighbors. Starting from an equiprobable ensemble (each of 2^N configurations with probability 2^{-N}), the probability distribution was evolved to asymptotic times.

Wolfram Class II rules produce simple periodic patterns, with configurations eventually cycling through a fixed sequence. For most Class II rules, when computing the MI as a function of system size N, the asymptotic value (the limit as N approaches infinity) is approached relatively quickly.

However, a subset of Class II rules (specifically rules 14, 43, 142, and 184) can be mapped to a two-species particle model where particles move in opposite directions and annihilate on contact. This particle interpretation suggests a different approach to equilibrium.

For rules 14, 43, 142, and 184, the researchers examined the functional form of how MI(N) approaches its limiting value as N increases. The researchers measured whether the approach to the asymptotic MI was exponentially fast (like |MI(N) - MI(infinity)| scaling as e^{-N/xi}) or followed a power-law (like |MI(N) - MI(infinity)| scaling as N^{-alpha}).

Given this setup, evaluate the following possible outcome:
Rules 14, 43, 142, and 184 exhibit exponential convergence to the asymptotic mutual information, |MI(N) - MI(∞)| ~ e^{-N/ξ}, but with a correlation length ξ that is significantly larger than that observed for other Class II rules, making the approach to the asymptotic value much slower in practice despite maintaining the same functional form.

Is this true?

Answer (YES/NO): NO